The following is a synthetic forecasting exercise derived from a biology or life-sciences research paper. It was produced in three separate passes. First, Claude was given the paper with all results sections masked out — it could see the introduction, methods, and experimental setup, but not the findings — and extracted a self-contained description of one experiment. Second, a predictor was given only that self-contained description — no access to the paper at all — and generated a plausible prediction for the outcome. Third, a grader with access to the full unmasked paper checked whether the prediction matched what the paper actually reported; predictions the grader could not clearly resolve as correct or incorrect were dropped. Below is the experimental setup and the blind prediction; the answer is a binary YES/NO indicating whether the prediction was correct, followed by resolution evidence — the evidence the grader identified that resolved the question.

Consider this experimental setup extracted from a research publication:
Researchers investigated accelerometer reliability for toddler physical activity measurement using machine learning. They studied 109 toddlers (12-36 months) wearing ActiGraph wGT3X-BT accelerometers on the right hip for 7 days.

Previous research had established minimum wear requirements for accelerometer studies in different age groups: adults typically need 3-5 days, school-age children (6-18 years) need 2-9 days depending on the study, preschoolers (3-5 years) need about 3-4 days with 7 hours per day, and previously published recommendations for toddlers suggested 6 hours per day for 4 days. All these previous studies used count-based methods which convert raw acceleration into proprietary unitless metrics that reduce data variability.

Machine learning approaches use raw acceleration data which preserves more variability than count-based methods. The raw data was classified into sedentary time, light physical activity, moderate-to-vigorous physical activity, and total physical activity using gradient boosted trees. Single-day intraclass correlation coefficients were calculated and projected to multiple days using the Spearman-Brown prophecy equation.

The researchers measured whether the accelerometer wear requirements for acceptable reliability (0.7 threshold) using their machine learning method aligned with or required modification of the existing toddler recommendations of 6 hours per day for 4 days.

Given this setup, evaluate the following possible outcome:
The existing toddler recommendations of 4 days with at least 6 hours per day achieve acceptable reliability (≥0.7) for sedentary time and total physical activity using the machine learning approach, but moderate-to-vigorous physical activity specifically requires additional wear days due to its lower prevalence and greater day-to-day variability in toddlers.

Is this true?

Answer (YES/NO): NO